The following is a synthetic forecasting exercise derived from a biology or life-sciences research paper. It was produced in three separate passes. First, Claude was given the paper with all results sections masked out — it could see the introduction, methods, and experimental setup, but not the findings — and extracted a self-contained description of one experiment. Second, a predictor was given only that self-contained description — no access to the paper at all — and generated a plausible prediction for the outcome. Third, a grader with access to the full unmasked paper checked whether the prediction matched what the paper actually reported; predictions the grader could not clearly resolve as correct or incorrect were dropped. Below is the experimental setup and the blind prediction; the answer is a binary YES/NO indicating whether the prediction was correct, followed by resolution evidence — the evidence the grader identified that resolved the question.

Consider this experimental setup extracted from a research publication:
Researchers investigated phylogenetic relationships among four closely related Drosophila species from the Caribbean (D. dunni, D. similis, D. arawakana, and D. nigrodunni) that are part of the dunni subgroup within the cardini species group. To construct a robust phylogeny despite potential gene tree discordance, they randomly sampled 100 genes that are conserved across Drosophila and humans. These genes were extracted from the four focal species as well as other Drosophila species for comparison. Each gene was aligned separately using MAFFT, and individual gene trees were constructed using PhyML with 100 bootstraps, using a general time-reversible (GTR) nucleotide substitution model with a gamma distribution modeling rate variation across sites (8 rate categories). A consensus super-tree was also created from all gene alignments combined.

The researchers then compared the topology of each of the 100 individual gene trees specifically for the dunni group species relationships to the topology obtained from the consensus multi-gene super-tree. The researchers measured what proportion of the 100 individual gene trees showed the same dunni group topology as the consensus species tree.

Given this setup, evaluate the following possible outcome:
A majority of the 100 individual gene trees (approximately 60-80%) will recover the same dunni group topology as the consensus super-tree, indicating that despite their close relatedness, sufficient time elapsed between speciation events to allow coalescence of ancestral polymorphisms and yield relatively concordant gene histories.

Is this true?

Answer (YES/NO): YES